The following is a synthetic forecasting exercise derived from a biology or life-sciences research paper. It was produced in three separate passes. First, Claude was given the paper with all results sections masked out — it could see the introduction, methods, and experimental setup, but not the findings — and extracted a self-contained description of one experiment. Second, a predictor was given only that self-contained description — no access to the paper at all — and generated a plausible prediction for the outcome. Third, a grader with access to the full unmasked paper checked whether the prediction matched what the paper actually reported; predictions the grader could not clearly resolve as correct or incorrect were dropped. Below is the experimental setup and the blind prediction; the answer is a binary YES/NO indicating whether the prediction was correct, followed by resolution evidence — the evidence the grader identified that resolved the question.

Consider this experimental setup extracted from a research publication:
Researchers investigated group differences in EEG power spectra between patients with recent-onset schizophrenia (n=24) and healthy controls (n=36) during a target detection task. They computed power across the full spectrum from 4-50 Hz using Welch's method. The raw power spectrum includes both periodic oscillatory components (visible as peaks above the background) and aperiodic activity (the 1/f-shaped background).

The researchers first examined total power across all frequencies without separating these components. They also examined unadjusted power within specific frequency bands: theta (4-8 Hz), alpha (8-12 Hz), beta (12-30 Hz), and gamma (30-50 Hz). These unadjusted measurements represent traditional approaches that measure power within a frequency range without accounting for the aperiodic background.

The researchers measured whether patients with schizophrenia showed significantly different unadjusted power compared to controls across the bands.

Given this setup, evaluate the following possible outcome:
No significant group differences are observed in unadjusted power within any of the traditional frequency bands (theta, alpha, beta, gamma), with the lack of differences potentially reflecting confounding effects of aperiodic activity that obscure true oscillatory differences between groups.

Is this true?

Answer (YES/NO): NO